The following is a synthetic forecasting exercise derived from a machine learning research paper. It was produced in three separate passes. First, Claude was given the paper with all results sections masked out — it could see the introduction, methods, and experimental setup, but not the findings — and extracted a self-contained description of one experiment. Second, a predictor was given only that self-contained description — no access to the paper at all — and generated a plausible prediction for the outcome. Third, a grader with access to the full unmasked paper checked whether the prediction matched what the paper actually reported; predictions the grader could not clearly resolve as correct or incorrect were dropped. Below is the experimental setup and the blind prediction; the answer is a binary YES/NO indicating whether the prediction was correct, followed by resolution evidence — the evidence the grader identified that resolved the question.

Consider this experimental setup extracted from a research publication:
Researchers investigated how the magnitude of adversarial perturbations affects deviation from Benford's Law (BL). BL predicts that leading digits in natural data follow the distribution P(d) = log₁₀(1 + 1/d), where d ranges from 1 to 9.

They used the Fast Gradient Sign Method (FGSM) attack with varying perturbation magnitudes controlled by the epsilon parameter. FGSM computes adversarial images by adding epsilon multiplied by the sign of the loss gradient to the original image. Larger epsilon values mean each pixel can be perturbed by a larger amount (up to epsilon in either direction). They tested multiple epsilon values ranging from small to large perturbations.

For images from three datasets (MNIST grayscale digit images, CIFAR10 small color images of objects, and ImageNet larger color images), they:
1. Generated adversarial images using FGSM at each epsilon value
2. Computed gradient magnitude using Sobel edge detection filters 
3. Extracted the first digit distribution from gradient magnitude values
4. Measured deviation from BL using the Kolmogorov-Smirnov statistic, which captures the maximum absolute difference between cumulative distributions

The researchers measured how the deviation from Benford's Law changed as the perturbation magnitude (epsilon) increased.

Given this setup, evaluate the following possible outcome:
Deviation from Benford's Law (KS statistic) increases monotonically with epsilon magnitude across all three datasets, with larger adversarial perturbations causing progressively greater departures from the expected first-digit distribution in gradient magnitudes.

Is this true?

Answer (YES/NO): YES